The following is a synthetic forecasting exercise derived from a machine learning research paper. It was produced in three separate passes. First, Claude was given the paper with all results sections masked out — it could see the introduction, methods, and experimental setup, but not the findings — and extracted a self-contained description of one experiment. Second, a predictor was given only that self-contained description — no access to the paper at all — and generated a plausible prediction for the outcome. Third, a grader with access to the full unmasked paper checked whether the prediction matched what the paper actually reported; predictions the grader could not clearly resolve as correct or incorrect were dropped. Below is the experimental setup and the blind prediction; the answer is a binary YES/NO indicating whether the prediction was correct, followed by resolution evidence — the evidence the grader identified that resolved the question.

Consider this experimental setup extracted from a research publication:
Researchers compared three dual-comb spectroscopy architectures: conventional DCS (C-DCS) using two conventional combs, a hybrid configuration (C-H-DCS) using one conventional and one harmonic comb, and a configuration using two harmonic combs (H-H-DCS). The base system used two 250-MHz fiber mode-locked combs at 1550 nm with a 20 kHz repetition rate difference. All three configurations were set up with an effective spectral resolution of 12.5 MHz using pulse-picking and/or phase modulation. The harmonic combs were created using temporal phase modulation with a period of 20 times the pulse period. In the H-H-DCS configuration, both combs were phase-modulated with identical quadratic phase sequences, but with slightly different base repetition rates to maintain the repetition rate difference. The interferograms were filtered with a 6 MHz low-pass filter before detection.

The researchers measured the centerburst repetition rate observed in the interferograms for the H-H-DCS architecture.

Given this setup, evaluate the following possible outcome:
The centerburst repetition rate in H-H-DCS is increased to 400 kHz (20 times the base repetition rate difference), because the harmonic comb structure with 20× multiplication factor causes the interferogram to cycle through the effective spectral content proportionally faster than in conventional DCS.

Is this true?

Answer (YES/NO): NO